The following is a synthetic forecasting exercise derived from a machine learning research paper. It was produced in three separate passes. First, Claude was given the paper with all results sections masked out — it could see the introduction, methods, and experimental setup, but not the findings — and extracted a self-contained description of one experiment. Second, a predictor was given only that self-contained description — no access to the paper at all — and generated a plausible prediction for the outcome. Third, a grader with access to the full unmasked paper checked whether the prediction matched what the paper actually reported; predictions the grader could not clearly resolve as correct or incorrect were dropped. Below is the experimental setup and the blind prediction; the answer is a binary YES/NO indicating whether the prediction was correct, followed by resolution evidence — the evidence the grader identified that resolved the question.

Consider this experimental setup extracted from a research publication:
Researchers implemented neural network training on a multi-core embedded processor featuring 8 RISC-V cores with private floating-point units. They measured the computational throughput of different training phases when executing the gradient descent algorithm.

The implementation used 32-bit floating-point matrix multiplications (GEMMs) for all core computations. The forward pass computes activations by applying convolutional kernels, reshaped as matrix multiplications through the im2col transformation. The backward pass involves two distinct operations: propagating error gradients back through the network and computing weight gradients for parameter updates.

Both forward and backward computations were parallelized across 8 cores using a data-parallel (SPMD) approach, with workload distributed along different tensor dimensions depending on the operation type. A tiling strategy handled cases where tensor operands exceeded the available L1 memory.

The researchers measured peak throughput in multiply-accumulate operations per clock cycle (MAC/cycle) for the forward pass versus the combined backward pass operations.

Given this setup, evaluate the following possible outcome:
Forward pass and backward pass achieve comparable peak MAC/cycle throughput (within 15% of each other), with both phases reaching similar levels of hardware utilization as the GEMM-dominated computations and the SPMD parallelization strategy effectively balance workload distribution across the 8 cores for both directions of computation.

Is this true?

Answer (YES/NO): NO